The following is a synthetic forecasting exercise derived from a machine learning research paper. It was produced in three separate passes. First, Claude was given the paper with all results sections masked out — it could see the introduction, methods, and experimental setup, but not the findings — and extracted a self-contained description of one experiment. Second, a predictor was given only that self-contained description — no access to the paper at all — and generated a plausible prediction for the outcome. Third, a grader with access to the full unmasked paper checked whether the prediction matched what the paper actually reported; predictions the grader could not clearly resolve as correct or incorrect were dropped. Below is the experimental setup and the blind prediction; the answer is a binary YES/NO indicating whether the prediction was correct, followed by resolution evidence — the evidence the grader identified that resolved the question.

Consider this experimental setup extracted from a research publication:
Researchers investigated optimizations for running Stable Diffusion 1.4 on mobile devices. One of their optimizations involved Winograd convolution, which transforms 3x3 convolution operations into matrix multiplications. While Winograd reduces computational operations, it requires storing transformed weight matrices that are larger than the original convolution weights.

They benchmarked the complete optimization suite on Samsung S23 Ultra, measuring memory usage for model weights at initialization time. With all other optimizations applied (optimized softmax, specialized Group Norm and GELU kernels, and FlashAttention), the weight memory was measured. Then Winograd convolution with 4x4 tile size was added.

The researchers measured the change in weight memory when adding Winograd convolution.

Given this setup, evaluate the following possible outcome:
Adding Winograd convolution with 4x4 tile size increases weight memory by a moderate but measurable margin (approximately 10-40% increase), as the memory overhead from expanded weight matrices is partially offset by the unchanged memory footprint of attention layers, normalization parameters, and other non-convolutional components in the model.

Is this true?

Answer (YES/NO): YES